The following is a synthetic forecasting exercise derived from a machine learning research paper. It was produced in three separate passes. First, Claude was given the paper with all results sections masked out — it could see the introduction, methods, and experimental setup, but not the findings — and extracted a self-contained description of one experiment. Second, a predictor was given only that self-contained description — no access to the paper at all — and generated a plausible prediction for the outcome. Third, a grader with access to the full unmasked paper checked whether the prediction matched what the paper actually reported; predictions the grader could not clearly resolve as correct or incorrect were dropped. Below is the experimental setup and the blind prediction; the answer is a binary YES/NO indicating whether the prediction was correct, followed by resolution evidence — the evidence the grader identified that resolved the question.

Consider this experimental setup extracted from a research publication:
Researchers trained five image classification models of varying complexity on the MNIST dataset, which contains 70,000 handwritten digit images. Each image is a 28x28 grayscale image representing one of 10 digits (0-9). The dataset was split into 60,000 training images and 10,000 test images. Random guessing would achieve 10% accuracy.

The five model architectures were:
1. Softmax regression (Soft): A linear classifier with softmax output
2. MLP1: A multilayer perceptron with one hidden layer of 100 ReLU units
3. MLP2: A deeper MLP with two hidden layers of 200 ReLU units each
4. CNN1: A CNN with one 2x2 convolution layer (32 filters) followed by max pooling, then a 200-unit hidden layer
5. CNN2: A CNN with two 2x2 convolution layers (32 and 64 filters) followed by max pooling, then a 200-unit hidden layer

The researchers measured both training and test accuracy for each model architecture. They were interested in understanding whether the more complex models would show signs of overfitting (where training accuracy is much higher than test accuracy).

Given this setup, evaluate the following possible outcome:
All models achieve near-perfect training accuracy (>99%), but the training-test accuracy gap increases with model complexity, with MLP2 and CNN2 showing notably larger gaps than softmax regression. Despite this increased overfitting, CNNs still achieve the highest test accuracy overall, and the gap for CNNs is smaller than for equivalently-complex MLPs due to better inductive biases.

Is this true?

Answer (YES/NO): NO